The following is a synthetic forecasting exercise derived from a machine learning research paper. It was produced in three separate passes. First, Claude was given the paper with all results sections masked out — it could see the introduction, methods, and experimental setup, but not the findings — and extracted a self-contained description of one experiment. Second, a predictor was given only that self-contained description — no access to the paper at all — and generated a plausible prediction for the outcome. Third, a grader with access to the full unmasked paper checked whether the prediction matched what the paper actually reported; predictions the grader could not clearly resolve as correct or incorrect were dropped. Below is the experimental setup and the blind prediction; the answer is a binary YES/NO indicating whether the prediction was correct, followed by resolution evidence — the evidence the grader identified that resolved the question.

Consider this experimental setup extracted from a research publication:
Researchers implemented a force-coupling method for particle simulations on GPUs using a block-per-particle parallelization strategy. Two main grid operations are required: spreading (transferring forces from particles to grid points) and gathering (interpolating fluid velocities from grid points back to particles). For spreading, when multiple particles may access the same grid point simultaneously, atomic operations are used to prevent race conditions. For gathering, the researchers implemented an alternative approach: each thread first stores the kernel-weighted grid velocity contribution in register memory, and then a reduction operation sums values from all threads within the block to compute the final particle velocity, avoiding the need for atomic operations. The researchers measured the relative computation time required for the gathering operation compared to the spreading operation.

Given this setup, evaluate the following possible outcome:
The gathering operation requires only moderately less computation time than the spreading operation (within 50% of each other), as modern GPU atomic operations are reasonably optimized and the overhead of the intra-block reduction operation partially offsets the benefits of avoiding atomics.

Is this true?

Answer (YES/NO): NO